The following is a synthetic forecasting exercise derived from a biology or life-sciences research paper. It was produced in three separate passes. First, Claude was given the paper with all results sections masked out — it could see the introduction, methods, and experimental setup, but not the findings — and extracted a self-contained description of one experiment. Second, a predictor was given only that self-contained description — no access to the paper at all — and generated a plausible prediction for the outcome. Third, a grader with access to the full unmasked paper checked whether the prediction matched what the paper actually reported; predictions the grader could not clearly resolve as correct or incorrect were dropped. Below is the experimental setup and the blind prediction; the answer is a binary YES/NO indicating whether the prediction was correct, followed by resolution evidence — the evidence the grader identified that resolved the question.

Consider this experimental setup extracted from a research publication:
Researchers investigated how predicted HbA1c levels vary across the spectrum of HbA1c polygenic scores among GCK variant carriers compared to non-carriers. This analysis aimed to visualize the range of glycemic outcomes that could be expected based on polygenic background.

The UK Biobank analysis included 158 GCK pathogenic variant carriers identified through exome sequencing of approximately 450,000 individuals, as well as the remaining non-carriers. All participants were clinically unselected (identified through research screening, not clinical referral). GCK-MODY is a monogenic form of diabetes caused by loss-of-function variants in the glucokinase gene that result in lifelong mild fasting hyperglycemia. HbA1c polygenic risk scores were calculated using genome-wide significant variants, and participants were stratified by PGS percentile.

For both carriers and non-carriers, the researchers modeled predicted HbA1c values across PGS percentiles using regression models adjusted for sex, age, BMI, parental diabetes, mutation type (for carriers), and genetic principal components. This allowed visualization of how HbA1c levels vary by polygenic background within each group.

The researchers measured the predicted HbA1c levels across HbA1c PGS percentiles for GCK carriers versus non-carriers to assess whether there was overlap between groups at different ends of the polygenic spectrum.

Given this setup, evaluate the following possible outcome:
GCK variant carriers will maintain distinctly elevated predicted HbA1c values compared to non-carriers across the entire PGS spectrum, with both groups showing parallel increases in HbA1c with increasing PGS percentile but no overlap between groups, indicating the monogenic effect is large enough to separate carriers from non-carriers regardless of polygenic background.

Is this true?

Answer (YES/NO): YES